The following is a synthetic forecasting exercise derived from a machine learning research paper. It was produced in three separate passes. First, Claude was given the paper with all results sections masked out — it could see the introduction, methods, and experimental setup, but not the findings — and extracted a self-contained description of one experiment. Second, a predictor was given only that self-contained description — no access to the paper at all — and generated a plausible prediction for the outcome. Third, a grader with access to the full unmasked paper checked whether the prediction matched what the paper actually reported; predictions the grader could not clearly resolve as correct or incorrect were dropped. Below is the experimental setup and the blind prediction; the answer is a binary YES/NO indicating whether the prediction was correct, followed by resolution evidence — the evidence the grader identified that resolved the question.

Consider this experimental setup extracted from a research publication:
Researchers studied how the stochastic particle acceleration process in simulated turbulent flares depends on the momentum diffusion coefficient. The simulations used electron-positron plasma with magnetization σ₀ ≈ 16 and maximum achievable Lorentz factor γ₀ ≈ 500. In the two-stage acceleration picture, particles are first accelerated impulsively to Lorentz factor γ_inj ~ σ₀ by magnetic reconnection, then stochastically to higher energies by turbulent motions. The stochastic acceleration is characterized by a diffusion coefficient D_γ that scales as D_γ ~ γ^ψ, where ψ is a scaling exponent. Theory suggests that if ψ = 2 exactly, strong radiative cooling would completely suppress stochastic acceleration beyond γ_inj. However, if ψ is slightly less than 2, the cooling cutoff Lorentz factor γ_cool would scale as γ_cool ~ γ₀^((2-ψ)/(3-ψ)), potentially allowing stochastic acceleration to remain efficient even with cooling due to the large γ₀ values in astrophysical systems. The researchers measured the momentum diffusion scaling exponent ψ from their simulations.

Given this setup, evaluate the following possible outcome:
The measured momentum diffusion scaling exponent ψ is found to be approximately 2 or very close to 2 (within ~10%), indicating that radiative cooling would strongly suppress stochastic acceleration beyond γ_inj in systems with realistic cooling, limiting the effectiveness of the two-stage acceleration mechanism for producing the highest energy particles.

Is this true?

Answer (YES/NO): NO